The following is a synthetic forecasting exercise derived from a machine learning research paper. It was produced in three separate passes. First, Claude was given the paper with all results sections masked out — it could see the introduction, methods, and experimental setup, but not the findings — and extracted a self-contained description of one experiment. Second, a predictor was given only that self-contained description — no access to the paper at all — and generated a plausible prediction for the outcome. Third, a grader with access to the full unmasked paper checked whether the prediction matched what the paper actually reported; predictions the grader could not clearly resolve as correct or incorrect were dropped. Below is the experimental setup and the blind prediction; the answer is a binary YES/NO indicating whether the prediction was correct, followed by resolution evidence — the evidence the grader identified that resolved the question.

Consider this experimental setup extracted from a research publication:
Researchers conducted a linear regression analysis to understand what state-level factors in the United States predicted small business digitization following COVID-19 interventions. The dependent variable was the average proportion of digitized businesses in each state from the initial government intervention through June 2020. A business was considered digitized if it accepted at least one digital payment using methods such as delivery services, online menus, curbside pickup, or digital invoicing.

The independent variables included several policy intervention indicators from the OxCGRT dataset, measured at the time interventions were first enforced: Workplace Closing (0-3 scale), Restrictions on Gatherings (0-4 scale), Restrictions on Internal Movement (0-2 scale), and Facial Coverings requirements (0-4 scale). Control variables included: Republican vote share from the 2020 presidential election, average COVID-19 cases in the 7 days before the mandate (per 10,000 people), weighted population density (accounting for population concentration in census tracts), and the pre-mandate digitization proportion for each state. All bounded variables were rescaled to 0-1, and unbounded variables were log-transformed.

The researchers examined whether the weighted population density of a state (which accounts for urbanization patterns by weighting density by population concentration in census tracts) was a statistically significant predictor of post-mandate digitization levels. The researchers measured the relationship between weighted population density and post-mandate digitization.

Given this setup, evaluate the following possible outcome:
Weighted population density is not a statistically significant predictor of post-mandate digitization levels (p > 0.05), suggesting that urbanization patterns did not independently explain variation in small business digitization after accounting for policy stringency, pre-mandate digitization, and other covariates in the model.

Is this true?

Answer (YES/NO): NO